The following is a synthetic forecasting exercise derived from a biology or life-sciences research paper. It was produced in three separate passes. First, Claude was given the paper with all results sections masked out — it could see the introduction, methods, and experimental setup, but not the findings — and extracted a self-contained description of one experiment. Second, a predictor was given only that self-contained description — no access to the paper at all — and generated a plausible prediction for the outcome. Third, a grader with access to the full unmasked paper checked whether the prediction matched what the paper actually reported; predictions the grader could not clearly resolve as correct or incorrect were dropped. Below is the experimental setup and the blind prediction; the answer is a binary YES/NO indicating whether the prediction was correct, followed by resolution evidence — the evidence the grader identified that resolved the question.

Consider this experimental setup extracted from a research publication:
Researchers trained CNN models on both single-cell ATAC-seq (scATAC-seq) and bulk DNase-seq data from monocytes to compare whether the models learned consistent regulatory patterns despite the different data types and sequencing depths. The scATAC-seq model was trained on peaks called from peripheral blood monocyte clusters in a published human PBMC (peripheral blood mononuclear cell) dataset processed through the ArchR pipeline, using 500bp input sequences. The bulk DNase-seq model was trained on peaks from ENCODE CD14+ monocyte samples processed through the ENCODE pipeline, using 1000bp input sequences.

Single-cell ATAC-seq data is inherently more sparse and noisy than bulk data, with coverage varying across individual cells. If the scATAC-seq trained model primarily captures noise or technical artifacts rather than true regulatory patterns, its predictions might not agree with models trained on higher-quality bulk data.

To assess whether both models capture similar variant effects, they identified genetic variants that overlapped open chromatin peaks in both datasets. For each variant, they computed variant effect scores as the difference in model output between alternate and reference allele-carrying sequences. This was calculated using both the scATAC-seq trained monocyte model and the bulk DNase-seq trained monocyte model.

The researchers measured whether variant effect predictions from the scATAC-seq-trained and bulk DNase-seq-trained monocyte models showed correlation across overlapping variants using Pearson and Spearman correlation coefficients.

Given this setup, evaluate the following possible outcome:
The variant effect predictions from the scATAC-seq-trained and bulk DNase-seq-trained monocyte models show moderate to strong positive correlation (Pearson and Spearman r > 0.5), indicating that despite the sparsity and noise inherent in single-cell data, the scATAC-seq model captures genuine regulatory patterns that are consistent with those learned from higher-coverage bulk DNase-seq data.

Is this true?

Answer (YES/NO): YES